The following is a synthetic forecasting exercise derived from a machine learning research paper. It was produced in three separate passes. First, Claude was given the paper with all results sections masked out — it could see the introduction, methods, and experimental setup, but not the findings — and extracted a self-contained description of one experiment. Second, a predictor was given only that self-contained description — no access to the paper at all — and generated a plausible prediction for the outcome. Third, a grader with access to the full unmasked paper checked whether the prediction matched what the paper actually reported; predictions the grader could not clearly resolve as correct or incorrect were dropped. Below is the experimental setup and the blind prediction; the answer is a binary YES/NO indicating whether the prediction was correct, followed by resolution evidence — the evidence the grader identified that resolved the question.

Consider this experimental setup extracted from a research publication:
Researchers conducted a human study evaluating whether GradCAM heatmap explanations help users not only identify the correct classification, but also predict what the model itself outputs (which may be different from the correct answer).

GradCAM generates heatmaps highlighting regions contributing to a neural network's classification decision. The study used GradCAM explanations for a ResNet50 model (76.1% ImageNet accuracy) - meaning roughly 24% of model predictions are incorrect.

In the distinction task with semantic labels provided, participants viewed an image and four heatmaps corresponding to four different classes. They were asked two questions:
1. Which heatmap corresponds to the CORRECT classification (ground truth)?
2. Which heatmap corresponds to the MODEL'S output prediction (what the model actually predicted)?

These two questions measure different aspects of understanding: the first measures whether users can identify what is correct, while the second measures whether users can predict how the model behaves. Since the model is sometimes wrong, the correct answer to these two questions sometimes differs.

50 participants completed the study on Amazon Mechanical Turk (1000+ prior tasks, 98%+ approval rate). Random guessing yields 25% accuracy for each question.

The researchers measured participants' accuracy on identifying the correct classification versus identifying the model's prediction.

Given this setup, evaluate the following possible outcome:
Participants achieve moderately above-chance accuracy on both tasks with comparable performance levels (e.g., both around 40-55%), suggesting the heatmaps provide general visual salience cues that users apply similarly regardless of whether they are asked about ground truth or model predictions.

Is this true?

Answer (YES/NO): NO